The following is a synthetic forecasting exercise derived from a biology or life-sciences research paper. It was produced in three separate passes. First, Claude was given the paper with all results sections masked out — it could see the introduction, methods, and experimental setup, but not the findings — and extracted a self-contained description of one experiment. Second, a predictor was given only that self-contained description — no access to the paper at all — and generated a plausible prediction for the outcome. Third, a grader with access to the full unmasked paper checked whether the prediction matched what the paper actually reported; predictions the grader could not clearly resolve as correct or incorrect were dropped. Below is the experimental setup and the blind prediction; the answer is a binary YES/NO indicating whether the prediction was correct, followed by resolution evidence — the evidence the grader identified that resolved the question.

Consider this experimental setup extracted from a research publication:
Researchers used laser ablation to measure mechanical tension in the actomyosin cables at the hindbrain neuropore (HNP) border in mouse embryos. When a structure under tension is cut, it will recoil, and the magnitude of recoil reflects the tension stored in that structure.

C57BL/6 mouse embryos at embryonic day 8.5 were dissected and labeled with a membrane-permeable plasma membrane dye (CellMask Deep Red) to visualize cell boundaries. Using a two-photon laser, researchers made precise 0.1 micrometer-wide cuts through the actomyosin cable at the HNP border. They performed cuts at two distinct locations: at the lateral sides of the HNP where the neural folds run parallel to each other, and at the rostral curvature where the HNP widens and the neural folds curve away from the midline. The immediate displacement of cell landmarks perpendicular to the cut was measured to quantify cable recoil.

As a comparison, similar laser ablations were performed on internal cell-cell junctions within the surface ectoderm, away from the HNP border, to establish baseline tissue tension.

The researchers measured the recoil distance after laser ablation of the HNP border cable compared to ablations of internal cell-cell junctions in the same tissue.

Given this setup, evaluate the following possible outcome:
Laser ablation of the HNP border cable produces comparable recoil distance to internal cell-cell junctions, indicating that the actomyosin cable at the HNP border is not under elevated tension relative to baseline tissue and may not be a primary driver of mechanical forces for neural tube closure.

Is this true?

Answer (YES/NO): NO